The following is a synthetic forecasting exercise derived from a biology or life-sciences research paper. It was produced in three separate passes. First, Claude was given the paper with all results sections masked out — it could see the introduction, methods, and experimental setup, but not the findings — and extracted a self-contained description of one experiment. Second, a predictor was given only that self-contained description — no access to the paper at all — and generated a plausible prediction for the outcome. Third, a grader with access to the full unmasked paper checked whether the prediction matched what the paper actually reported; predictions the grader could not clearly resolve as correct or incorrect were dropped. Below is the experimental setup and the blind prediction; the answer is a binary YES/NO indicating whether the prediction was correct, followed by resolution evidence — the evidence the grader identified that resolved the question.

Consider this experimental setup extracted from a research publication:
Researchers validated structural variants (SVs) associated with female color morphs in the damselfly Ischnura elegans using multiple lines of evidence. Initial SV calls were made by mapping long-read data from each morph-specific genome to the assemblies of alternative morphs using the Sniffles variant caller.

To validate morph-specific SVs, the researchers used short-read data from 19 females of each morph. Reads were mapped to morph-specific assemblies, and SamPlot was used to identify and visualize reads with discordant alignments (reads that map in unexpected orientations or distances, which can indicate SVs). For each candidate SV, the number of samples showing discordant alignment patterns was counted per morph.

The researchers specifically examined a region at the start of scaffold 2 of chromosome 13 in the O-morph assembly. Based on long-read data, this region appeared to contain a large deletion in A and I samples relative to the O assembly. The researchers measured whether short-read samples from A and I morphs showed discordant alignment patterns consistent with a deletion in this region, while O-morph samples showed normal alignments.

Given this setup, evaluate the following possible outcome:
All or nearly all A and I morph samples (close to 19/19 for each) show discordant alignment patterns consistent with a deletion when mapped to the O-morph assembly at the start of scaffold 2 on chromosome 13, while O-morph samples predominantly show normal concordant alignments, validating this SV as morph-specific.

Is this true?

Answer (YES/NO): YES